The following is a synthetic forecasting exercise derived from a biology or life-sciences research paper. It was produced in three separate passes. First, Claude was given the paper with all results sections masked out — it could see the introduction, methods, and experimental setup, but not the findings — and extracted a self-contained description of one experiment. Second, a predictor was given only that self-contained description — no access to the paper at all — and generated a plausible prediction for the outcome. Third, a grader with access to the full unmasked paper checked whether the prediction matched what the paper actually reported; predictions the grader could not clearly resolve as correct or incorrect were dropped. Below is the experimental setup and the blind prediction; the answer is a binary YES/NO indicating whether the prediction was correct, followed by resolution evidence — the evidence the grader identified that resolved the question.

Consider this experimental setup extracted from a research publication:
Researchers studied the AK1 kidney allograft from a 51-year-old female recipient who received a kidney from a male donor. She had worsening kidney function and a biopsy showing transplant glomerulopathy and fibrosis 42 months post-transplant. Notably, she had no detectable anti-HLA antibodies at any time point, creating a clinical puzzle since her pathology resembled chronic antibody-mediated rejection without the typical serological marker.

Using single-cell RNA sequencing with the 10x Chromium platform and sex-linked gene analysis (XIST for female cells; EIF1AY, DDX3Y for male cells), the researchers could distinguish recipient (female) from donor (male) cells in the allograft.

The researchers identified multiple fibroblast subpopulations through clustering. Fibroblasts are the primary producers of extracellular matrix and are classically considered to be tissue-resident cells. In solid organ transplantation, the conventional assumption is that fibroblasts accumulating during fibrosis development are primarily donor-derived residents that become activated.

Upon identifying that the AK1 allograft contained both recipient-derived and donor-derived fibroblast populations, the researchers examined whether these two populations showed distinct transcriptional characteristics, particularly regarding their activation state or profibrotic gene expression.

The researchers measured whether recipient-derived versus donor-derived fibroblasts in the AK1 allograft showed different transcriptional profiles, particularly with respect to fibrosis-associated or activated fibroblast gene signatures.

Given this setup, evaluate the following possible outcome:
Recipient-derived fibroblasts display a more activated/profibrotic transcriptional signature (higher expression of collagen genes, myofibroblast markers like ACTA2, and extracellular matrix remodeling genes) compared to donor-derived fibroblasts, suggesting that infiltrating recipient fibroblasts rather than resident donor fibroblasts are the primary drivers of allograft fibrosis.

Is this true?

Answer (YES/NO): NO